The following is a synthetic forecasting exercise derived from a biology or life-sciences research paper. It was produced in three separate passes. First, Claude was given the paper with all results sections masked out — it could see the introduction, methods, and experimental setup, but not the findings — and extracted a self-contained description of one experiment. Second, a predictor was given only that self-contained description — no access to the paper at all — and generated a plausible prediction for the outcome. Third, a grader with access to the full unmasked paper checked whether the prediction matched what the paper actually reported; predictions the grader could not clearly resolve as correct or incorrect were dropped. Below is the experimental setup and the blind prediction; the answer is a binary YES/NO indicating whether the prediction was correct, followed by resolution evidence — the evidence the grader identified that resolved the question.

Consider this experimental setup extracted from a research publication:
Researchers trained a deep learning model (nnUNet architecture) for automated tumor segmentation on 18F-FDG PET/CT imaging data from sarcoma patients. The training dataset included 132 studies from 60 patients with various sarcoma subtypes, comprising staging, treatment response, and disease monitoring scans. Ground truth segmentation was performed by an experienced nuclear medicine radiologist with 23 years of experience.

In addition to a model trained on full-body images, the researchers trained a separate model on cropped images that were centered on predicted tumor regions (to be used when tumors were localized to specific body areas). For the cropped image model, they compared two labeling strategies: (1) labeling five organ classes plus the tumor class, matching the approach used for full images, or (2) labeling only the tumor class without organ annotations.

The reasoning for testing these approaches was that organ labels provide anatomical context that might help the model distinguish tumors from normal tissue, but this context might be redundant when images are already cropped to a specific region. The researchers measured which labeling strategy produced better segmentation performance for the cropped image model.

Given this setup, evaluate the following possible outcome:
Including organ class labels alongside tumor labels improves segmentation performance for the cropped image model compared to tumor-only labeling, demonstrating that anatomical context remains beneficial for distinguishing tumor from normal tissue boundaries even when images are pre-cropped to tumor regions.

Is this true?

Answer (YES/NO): NO